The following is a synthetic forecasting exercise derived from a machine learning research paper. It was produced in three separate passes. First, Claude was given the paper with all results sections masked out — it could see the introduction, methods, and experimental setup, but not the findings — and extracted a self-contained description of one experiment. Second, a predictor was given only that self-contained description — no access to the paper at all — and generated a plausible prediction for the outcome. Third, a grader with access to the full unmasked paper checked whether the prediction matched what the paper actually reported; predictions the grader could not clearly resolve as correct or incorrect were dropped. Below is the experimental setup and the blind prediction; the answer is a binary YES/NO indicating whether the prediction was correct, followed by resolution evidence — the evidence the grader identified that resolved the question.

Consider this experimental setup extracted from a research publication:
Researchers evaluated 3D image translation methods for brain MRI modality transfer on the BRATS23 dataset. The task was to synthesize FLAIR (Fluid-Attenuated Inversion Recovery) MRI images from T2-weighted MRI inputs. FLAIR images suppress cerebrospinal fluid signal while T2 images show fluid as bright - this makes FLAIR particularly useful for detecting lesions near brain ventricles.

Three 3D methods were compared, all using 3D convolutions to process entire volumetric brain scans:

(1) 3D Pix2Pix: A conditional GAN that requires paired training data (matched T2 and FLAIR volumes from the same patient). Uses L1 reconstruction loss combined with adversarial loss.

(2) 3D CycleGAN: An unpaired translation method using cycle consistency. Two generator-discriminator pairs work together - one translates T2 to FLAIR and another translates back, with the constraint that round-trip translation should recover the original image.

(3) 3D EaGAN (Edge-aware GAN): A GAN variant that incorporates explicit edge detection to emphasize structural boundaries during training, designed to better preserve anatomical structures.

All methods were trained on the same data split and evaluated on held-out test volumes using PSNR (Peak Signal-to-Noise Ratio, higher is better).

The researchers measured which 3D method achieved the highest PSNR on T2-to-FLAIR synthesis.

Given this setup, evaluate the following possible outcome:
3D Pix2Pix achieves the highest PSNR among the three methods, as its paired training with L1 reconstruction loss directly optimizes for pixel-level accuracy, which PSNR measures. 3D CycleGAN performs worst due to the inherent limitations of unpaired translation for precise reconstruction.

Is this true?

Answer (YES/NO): NO